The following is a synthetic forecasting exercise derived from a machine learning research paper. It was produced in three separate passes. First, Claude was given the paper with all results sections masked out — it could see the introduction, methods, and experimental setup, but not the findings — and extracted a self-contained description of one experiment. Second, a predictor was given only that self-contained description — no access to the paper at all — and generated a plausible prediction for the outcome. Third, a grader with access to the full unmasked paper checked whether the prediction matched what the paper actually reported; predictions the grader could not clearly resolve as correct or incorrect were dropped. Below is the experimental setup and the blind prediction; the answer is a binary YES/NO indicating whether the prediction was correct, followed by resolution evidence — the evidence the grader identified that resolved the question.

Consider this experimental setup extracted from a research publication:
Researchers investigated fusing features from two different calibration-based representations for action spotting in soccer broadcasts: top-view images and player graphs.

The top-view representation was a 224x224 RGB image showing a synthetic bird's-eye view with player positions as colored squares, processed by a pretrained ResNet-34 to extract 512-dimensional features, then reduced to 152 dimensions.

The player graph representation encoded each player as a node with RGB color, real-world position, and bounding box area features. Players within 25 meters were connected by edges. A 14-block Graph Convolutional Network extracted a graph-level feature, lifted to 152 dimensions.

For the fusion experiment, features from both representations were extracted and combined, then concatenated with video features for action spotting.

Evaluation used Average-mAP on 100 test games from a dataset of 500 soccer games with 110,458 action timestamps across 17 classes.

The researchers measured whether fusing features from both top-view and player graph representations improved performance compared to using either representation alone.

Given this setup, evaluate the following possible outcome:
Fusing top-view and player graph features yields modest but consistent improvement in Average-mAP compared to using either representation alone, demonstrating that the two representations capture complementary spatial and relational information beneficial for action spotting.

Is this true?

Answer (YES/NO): NO